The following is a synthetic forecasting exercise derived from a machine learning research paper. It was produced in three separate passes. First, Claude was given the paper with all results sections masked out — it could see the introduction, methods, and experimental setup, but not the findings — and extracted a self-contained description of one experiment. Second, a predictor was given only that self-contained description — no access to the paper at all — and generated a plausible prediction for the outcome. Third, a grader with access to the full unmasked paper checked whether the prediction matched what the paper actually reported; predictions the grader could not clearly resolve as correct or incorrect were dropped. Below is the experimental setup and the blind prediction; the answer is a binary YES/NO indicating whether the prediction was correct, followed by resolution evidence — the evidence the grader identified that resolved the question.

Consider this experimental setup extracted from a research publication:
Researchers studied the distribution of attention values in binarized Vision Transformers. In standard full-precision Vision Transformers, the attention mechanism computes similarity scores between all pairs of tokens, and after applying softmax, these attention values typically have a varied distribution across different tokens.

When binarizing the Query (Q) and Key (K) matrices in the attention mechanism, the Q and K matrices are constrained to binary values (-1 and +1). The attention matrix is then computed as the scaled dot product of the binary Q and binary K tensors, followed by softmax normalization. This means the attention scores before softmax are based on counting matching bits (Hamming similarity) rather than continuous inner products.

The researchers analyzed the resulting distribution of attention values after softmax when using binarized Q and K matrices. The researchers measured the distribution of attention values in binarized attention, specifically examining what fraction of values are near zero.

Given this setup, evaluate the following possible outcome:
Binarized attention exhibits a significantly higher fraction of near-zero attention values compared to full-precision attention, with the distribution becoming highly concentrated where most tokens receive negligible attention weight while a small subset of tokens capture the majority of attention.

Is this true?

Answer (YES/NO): YES